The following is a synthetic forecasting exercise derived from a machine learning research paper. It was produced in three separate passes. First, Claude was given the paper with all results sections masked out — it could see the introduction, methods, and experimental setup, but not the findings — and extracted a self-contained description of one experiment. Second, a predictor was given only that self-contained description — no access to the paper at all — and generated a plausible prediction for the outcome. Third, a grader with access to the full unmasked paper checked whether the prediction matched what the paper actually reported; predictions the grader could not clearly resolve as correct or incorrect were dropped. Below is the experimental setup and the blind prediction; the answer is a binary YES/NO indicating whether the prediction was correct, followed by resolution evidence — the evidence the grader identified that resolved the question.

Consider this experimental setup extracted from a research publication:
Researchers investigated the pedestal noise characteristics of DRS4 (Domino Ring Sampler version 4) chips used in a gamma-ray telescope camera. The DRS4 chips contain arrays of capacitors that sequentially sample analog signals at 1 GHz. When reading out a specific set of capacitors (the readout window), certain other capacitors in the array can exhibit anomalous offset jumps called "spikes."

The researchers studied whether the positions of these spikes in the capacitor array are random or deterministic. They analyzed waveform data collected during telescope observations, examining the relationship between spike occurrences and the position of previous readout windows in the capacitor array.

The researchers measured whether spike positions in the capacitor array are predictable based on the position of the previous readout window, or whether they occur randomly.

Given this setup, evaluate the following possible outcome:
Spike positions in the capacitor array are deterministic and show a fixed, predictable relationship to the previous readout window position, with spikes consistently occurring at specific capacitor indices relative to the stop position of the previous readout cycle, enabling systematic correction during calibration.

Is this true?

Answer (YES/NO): YES